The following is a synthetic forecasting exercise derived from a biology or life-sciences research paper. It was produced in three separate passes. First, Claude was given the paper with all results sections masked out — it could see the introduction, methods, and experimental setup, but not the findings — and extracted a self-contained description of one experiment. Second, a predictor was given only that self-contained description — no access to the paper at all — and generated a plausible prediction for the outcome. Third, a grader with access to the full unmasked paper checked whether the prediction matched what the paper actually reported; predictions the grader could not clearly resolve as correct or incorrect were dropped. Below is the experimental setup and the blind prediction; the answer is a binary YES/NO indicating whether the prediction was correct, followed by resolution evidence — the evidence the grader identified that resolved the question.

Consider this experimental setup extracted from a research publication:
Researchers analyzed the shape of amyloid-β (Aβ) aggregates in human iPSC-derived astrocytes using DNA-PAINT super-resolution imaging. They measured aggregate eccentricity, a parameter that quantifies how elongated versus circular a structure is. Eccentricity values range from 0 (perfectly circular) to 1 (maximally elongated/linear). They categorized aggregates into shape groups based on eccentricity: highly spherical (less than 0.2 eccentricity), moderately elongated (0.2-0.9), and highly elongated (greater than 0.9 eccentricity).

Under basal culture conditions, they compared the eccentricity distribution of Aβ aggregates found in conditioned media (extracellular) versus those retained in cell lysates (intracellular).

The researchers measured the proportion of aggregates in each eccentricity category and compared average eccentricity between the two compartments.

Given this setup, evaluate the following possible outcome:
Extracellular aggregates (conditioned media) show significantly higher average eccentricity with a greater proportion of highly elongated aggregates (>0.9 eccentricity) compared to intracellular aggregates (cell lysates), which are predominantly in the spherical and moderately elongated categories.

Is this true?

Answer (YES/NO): NO